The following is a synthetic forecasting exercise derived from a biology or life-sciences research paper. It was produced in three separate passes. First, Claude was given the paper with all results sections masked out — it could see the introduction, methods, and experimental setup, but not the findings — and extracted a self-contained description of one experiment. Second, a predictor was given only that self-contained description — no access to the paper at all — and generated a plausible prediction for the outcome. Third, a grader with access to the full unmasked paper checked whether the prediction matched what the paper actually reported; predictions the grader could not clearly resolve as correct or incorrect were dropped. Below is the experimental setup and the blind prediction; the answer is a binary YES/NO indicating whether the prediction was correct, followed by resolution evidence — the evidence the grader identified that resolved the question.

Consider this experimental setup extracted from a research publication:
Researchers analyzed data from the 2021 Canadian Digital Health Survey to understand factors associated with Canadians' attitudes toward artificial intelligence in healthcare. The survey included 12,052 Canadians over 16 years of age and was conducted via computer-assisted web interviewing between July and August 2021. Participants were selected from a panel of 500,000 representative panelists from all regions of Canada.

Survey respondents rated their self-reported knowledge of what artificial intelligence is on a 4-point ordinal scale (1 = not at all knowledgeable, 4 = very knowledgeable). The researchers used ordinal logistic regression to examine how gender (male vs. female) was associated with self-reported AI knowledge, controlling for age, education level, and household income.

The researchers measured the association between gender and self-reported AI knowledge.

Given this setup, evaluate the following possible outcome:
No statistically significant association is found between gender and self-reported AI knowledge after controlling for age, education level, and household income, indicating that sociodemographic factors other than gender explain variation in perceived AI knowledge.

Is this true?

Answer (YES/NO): NO